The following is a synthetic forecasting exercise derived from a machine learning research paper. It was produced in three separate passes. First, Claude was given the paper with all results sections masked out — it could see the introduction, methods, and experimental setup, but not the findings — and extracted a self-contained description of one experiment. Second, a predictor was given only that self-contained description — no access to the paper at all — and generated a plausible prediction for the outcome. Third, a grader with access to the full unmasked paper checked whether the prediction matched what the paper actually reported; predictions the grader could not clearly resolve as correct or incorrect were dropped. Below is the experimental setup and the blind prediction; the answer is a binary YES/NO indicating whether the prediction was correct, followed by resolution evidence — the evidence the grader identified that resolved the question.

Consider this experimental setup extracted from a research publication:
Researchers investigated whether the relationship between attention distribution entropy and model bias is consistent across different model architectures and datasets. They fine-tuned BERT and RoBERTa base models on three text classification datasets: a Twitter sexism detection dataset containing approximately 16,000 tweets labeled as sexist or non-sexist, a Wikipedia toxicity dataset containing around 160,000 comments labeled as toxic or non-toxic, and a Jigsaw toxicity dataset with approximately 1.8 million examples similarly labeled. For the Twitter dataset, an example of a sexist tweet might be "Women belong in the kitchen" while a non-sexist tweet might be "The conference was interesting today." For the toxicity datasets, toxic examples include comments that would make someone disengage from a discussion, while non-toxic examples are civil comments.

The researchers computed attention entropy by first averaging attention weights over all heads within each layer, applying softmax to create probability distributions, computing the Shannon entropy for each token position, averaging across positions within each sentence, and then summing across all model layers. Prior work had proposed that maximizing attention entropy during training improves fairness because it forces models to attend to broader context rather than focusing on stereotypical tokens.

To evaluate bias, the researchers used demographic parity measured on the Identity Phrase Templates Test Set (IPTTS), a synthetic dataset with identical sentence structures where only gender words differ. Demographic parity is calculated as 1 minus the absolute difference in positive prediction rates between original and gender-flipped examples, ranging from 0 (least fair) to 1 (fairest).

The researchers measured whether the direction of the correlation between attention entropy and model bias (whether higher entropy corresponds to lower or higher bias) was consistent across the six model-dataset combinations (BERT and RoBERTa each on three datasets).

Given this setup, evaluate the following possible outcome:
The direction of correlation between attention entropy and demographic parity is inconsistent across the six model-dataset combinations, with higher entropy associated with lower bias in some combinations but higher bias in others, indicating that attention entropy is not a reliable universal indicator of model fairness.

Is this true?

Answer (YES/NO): YES